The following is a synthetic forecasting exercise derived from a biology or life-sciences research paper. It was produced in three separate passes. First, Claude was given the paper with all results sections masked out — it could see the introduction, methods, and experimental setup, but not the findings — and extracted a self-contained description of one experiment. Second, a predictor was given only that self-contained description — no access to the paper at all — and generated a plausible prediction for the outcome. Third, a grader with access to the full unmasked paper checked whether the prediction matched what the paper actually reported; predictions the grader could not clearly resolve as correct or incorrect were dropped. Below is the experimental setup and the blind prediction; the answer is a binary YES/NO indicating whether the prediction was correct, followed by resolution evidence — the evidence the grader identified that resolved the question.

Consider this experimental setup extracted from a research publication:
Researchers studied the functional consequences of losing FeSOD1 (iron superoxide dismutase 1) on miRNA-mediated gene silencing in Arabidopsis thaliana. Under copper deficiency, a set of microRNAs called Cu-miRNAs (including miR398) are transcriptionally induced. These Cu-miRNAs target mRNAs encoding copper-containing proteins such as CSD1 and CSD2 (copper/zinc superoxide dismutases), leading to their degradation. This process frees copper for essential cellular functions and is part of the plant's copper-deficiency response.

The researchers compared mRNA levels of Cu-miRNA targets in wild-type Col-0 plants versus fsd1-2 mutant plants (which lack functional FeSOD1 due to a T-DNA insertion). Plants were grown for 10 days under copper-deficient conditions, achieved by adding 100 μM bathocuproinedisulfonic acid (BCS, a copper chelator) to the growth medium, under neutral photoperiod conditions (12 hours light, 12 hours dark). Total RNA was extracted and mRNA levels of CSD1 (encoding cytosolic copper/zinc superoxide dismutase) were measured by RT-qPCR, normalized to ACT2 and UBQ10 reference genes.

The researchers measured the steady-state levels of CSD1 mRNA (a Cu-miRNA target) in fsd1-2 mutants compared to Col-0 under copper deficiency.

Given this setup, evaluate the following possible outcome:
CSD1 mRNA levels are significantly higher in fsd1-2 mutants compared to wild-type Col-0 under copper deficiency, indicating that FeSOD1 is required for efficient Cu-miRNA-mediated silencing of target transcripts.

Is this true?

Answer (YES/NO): YES